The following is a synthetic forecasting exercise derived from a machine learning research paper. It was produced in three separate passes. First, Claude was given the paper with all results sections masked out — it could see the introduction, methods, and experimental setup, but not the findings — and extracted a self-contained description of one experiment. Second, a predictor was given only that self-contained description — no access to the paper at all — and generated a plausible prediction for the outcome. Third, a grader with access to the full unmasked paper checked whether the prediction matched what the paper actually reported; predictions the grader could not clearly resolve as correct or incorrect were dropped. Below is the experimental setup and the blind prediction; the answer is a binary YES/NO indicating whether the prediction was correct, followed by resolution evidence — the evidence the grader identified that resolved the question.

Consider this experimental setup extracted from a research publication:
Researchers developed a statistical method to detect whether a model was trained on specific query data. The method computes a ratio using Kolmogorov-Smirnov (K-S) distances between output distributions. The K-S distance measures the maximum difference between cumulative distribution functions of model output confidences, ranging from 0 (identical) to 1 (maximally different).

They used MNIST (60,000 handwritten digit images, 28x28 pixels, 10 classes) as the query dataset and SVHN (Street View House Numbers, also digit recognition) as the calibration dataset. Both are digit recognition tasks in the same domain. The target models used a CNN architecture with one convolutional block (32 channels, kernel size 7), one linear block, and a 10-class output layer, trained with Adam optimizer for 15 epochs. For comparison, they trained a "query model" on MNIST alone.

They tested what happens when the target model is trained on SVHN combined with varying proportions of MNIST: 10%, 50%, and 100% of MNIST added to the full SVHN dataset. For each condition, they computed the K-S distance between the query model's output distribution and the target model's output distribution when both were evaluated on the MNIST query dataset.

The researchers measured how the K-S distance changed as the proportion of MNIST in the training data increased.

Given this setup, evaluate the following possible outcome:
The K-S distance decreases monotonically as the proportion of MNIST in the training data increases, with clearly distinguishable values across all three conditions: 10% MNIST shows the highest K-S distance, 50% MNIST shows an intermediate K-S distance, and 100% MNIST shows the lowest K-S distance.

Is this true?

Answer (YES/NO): YES